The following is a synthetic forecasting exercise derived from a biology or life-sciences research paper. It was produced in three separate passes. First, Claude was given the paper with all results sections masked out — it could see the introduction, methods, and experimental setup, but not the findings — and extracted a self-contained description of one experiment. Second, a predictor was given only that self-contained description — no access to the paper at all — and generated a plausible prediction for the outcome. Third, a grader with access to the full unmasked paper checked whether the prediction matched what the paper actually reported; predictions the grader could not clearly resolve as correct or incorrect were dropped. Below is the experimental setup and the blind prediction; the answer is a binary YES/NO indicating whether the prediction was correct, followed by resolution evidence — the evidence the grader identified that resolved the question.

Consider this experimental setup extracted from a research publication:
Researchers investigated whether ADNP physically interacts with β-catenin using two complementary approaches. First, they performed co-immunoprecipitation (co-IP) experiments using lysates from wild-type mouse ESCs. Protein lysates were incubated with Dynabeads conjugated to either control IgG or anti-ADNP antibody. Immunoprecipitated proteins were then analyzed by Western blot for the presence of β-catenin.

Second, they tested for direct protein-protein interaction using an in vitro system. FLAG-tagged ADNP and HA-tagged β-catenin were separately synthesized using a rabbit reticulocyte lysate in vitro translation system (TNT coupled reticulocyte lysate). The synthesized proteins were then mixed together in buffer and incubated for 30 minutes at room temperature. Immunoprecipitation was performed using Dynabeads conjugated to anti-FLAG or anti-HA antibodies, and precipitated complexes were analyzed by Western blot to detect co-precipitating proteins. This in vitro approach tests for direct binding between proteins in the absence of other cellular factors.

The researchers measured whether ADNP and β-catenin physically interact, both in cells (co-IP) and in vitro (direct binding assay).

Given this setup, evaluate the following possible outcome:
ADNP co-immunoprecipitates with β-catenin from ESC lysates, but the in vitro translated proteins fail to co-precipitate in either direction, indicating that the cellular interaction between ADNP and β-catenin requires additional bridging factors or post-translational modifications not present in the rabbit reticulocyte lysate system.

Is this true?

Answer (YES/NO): NO